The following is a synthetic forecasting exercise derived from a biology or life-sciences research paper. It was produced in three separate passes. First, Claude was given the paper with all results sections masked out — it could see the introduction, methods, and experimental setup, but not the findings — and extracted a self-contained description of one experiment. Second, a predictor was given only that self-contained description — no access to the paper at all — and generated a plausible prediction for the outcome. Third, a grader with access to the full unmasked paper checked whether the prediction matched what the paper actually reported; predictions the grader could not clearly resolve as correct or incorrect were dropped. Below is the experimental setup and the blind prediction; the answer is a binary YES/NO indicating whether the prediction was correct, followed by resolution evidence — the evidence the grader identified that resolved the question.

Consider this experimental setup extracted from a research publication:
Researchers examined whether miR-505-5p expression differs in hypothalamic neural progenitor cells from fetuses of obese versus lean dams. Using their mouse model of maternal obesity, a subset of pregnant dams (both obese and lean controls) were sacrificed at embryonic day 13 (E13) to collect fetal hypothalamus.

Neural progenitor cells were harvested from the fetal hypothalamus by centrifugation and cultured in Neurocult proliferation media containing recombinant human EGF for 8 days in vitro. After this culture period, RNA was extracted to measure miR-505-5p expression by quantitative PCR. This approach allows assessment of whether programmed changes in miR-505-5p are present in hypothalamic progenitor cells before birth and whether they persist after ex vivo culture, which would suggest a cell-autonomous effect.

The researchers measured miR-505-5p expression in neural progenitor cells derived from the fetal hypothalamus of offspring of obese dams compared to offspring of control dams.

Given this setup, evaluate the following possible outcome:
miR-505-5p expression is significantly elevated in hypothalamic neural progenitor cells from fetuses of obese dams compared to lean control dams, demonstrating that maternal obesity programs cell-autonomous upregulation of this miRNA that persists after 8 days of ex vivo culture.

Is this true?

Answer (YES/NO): YES